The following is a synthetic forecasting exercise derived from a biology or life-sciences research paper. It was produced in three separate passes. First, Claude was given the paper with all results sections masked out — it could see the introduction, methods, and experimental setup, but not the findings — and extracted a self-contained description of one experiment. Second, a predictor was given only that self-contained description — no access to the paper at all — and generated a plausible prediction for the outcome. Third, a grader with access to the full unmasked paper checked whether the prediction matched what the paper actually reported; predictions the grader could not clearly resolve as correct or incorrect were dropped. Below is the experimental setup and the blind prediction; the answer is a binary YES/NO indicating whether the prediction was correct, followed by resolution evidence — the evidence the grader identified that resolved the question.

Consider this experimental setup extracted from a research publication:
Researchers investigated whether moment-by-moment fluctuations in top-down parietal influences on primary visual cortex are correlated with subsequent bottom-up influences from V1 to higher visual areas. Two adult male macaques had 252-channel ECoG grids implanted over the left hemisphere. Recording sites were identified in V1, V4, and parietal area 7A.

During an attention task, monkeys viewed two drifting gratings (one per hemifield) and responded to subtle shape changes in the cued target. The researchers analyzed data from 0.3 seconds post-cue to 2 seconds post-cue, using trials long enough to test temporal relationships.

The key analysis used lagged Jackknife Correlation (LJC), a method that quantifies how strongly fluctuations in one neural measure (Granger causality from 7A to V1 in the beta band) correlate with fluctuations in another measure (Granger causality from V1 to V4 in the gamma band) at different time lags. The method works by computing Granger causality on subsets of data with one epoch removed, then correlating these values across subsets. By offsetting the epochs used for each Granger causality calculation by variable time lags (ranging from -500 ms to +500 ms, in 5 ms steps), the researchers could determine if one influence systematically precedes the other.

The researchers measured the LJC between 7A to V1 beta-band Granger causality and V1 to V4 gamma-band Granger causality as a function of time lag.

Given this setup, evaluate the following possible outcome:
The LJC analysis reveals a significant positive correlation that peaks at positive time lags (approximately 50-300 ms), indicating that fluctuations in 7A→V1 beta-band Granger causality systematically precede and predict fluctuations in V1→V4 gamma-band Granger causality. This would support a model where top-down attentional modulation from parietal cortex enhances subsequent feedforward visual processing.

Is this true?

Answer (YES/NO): NO